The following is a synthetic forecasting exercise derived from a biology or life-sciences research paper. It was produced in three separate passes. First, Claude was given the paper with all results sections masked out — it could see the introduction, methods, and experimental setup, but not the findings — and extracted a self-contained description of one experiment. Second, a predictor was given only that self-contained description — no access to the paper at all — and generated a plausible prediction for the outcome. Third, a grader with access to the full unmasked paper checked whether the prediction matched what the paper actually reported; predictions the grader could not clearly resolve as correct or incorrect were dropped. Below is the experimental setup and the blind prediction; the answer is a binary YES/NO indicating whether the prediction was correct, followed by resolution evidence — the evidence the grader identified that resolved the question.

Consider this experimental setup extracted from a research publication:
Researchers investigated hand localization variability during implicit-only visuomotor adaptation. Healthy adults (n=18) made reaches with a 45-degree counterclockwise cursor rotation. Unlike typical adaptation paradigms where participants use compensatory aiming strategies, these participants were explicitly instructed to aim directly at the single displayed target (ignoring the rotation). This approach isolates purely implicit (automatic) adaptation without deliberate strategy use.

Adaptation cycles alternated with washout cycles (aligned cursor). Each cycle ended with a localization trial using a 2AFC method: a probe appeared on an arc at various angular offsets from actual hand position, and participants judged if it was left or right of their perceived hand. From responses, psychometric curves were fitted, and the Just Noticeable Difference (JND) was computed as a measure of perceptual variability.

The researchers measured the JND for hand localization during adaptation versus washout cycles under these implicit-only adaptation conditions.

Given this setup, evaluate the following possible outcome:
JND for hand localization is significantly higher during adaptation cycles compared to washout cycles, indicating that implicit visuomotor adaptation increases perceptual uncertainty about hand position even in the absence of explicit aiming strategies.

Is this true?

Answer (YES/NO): NO